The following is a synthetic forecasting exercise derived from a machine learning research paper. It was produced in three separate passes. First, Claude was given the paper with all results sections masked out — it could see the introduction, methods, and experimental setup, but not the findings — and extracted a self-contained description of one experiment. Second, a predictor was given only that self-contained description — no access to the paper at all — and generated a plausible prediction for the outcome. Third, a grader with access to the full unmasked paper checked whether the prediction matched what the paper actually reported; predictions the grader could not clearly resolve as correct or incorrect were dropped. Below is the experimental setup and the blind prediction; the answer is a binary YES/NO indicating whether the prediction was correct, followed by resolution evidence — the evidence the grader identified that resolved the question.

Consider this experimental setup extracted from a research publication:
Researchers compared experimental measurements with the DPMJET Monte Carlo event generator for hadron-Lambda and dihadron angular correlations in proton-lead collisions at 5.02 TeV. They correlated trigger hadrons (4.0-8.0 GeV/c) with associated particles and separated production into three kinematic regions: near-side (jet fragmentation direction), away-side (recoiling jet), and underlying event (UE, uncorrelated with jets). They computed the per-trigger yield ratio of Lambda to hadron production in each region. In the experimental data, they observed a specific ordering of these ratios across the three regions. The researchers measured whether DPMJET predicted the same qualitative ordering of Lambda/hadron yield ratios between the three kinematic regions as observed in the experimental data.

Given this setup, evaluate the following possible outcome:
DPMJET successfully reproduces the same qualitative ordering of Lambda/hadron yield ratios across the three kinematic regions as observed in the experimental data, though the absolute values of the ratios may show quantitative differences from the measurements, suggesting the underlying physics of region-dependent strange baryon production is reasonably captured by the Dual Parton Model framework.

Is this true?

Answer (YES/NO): YES